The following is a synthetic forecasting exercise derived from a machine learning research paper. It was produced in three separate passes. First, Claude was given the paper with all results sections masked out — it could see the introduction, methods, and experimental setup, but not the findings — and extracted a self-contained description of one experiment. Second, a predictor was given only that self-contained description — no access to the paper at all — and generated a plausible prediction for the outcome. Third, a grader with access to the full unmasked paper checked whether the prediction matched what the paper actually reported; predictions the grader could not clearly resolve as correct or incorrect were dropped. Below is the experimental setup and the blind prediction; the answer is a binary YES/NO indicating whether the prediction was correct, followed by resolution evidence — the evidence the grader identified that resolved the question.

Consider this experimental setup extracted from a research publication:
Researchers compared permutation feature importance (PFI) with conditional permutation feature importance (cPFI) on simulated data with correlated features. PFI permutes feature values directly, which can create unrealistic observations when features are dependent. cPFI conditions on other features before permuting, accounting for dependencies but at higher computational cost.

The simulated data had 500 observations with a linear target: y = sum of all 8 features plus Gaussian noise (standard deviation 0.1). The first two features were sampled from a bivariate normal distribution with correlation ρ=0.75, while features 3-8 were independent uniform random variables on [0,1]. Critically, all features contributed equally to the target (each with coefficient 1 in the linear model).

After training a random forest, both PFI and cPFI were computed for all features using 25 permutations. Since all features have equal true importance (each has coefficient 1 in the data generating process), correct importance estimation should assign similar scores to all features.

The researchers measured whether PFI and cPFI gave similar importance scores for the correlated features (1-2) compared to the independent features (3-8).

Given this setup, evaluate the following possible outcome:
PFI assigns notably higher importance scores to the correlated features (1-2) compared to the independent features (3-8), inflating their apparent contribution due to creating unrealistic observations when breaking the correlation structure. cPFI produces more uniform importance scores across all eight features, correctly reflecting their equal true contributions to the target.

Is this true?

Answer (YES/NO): NO